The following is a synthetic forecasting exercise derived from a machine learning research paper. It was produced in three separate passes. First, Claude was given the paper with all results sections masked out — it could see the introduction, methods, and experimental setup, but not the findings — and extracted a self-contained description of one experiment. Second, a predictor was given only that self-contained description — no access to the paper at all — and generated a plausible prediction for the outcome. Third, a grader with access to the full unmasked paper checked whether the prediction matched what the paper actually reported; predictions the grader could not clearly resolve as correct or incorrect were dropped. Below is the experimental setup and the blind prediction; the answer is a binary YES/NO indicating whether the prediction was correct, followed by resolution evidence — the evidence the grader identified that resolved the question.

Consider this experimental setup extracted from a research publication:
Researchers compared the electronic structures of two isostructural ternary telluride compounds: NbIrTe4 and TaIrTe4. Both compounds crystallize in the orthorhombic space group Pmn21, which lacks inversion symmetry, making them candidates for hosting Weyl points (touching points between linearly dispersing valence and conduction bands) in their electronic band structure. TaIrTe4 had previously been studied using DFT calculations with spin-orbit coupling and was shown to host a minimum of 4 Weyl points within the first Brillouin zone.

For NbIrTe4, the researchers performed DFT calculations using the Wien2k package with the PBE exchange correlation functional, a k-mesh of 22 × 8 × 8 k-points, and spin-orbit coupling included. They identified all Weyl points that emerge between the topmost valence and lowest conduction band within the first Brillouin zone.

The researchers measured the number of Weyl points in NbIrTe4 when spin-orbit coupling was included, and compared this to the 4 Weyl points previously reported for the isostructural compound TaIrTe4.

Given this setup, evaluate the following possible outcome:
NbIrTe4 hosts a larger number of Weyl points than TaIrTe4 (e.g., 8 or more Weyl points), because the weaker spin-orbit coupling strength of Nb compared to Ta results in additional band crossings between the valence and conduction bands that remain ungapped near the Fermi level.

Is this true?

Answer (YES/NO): YES